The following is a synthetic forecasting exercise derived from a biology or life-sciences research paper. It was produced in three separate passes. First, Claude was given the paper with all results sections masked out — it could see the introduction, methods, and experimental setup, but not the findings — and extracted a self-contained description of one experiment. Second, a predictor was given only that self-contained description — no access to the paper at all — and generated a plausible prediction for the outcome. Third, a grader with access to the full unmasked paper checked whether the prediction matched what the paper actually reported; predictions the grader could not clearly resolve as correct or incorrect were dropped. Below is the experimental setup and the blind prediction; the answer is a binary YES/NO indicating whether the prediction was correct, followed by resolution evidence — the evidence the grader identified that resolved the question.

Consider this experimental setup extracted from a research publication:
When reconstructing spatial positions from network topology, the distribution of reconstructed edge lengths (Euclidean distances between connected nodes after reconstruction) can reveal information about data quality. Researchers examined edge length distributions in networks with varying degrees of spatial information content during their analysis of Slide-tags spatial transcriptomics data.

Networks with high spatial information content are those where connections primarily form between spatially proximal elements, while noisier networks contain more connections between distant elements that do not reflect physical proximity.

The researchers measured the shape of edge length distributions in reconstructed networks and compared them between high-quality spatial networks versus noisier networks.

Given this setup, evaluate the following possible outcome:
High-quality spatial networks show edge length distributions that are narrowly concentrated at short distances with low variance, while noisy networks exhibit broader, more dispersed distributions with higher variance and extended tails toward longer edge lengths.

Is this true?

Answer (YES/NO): NO